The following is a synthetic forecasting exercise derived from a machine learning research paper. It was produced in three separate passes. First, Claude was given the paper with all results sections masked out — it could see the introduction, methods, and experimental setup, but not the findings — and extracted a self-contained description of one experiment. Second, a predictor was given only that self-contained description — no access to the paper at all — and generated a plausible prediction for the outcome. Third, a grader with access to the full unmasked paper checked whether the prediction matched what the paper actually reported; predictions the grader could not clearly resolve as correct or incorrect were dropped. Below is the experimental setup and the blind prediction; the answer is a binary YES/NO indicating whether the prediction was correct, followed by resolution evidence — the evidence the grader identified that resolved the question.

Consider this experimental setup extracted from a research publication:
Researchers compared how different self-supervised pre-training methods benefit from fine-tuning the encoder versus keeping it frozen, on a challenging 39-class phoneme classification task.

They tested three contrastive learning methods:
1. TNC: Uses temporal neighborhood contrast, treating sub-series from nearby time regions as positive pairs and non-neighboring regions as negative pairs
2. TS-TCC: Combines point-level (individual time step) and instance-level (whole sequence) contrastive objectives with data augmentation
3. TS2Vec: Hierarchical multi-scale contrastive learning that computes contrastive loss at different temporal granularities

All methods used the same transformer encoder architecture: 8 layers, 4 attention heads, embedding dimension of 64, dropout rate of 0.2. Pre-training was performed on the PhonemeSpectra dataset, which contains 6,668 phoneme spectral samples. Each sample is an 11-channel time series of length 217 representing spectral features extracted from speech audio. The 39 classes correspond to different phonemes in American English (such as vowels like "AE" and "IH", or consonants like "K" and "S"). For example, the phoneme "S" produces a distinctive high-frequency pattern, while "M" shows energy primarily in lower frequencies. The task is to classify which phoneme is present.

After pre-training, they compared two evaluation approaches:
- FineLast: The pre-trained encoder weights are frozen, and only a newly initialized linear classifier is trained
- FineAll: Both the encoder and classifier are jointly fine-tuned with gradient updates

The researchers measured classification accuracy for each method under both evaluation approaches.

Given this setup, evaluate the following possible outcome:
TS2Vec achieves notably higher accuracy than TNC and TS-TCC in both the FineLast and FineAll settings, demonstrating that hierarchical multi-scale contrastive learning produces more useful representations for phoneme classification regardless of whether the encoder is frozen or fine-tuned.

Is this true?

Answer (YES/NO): NO